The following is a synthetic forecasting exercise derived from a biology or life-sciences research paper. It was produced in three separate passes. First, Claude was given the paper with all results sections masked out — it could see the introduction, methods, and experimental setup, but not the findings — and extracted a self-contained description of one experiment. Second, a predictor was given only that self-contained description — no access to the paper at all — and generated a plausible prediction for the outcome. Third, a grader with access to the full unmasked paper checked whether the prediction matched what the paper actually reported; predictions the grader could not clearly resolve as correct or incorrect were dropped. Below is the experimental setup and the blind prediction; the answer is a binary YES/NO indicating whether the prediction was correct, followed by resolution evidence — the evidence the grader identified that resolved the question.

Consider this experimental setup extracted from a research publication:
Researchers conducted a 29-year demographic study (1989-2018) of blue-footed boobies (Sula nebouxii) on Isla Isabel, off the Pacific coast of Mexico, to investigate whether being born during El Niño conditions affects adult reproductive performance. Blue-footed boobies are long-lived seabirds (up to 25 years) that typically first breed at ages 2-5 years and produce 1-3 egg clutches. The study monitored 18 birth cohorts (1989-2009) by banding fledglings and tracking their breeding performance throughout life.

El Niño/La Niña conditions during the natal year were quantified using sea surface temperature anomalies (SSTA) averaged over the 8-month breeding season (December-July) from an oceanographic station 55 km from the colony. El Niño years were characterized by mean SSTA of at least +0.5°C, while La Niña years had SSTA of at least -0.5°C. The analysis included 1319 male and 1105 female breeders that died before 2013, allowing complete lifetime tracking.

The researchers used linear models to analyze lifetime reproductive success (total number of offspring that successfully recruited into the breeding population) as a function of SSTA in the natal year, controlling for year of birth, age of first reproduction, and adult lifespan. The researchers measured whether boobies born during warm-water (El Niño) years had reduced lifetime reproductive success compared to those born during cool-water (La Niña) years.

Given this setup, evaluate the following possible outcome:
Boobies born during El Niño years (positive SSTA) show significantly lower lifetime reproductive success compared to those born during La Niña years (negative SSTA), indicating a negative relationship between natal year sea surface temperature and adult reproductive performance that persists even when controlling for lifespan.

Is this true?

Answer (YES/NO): NO